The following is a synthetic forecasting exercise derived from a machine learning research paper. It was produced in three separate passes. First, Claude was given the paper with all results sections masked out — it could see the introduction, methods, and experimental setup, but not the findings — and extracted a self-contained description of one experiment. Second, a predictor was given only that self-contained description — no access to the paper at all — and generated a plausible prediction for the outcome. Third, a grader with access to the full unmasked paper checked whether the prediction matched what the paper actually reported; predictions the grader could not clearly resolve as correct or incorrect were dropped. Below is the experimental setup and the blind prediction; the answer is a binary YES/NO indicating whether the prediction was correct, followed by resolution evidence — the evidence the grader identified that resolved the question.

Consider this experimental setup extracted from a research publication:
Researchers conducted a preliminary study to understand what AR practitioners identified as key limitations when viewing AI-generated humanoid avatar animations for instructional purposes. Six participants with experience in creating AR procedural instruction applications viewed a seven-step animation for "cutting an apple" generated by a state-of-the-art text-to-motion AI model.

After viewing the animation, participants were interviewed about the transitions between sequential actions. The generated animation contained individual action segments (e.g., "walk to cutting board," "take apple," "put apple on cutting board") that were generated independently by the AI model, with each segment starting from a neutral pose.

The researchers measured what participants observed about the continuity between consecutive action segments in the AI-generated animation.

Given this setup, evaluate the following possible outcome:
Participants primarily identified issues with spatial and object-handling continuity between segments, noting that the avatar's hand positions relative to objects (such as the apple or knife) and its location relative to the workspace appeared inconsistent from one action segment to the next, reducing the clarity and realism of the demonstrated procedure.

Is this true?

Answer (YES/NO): NO